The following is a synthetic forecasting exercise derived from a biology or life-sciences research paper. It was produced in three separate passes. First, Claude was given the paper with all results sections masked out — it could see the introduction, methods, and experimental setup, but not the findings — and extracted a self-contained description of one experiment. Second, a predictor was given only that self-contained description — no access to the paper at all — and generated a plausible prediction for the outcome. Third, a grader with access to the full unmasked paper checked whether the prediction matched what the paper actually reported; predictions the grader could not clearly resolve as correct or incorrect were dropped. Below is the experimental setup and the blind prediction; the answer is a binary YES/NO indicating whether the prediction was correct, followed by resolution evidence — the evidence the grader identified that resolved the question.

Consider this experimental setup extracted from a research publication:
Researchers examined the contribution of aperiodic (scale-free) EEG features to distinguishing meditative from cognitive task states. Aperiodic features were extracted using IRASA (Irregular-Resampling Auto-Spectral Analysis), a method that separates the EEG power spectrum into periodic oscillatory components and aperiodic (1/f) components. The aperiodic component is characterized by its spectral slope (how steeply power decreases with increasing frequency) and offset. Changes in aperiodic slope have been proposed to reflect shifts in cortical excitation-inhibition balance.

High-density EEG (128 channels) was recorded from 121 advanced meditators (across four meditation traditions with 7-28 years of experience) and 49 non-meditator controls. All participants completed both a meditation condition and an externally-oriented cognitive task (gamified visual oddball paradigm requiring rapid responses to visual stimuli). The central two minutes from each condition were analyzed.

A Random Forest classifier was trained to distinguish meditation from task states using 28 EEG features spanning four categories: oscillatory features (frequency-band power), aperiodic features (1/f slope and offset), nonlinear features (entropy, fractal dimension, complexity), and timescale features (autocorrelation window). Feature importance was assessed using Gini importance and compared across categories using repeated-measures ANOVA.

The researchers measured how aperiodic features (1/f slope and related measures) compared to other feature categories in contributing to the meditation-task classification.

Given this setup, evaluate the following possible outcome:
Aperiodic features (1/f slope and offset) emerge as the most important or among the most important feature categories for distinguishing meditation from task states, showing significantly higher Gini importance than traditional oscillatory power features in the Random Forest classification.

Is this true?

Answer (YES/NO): NO